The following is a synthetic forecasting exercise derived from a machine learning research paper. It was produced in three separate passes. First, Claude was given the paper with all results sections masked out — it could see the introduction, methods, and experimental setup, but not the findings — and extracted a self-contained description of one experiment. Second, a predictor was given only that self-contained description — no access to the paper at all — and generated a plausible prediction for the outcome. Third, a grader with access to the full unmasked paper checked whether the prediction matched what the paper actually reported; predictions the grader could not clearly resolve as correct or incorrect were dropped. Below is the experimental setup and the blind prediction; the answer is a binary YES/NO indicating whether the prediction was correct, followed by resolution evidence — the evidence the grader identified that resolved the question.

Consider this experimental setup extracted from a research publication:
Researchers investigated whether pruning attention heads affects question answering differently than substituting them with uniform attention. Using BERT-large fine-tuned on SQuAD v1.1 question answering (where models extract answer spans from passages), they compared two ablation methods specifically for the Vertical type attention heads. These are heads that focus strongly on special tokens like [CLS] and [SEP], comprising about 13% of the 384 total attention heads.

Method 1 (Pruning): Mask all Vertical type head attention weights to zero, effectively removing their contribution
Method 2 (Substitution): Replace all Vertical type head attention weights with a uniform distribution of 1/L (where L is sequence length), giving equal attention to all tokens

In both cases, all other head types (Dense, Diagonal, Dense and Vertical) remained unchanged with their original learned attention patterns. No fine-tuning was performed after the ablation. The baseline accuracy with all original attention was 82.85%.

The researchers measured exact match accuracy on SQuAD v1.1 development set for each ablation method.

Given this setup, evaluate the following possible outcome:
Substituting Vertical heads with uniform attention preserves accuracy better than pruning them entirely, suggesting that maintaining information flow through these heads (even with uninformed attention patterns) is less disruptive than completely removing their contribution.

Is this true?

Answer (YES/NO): NO